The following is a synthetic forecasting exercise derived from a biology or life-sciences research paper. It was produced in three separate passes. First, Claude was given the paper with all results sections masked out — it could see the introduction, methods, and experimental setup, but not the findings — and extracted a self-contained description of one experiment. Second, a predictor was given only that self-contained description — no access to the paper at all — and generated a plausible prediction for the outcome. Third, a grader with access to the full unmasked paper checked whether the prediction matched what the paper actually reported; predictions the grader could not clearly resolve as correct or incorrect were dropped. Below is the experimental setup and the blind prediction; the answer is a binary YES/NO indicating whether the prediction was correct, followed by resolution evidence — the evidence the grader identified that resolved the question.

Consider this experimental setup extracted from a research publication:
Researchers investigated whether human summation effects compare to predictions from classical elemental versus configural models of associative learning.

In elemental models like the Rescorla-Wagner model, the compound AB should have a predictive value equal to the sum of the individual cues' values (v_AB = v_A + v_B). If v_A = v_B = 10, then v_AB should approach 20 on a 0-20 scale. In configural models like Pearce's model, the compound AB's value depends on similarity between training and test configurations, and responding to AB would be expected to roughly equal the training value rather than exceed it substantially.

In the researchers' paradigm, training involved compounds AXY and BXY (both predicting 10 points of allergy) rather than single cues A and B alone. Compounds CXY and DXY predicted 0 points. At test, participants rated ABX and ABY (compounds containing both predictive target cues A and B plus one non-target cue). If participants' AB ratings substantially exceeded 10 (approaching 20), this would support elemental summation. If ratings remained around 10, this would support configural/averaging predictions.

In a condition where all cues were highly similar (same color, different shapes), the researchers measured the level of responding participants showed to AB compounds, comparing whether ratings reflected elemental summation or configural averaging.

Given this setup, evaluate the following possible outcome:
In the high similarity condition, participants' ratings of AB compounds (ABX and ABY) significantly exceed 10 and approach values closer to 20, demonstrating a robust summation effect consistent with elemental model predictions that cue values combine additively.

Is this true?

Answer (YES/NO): NO